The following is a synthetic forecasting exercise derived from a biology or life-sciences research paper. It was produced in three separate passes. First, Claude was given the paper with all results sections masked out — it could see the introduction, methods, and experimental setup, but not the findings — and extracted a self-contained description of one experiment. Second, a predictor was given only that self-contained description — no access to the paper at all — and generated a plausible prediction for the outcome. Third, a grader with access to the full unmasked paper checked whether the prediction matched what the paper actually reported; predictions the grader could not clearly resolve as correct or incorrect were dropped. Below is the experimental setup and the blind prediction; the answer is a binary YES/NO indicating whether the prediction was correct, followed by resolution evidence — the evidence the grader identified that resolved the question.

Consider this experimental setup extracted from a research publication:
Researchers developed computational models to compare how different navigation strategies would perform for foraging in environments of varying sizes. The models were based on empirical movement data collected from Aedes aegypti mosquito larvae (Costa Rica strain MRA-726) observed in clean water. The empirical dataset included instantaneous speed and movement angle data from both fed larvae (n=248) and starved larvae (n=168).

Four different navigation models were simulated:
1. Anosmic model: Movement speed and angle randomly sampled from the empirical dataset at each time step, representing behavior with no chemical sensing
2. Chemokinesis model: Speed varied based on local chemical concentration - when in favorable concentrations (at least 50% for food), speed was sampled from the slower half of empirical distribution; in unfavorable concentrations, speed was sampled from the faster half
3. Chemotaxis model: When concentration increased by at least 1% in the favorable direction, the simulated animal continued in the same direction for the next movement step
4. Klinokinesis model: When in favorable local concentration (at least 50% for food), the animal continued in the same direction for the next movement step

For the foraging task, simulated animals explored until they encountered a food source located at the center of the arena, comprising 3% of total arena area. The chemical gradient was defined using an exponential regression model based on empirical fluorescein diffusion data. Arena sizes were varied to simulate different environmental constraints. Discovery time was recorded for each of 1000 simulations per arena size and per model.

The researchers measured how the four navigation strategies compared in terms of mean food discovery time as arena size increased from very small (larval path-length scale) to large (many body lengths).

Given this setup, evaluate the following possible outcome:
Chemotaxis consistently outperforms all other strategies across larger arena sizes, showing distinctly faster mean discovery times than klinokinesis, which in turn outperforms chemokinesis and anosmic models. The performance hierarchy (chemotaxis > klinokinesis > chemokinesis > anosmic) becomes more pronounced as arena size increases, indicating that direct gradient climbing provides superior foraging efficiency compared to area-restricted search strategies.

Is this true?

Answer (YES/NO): NO